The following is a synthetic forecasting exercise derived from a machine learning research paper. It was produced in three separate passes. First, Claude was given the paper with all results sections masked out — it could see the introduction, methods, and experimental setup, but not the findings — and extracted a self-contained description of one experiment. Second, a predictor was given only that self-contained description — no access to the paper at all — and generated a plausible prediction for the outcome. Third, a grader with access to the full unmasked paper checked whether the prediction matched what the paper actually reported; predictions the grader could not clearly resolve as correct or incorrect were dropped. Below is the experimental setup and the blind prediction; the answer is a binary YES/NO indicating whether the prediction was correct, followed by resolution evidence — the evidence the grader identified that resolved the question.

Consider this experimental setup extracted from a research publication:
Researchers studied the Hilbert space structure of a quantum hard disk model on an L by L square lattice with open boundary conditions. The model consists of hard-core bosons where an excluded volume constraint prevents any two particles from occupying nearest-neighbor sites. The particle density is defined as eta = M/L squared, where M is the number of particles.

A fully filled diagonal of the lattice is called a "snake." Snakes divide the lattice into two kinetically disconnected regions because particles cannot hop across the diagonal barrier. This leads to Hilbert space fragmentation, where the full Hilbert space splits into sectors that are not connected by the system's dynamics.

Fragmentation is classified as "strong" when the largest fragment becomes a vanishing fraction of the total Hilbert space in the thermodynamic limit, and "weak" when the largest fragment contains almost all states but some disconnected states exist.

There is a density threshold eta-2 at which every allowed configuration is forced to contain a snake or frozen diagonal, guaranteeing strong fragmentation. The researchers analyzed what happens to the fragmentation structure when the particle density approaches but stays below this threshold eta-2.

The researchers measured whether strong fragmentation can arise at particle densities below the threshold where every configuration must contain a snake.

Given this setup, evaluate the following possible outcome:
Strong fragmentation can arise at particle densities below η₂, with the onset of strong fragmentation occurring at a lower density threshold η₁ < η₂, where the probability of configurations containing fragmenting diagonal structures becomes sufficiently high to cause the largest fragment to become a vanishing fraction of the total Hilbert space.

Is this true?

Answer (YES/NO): NO